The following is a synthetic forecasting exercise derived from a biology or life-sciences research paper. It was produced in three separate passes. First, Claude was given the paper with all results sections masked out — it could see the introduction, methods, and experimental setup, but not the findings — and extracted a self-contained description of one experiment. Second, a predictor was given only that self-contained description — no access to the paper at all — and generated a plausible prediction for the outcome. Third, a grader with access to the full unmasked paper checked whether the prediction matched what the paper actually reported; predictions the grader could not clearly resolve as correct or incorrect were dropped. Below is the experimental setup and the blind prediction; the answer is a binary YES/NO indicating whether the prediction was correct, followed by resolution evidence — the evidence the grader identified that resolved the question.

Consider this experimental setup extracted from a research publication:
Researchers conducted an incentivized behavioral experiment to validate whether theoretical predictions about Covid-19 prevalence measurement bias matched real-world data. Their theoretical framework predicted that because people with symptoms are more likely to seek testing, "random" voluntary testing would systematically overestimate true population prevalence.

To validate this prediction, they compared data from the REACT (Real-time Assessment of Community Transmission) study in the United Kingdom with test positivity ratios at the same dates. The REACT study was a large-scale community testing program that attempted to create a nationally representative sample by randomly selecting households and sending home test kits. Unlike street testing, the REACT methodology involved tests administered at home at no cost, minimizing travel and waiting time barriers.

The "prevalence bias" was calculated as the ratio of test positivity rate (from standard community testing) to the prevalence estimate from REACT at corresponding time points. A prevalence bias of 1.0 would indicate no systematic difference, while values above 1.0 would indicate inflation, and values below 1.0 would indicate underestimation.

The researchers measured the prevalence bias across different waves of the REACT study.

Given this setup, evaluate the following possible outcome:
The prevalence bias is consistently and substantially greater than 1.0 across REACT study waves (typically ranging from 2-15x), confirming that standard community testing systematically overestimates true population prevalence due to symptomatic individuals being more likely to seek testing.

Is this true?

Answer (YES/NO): NO